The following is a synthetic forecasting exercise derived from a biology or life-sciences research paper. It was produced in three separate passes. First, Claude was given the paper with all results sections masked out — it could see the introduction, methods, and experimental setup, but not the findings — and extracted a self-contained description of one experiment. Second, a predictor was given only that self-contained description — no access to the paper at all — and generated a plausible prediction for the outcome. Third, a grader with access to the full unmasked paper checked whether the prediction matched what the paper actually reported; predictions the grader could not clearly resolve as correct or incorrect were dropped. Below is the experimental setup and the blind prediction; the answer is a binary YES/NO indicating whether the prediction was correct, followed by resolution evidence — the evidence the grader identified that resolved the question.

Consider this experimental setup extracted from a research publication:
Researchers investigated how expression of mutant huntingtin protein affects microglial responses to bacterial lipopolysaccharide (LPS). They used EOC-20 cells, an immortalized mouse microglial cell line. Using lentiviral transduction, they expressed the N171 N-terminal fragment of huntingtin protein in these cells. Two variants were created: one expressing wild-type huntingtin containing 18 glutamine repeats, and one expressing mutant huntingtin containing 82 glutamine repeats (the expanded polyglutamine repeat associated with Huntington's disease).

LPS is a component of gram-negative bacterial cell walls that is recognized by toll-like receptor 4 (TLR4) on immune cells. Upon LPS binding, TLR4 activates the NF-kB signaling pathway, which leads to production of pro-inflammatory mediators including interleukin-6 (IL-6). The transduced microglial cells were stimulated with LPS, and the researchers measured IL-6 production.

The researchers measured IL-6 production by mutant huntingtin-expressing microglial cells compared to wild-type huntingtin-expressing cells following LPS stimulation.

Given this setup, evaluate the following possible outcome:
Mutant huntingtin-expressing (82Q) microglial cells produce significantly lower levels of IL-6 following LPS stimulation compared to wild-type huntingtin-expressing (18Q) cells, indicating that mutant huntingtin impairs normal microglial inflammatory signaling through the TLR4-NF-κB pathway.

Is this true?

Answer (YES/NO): YES